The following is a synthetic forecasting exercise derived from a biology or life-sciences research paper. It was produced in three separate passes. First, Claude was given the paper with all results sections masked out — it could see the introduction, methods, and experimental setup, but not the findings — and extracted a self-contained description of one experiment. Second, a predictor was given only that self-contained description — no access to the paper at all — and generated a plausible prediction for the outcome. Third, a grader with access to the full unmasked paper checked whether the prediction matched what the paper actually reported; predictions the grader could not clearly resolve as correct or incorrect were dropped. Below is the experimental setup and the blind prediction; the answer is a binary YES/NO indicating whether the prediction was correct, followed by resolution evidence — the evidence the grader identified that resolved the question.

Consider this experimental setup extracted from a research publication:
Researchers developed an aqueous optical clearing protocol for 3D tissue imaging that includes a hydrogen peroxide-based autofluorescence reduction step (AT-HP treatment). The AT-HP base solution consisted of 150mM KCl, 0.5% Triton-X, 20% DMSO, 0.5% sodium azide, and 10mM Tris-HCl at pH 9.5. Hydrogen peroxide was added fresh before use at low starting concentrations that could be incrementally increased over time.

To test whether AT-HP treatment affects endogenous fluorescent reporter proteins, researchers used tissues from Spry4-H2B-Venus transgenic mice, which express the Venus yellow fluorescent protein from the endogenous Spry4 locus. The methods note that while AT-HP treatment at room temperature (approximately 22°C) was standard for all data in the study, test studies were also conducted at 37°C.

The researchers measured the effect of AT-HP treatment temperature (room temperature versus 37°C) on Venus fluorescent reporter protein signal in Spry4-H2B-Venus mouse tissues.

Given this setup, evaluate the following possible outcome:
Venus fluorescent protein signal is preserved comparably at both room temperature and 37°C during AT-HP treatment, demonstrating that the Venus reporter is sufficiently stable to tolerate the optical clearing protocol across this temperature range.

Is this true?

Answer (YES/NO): NO